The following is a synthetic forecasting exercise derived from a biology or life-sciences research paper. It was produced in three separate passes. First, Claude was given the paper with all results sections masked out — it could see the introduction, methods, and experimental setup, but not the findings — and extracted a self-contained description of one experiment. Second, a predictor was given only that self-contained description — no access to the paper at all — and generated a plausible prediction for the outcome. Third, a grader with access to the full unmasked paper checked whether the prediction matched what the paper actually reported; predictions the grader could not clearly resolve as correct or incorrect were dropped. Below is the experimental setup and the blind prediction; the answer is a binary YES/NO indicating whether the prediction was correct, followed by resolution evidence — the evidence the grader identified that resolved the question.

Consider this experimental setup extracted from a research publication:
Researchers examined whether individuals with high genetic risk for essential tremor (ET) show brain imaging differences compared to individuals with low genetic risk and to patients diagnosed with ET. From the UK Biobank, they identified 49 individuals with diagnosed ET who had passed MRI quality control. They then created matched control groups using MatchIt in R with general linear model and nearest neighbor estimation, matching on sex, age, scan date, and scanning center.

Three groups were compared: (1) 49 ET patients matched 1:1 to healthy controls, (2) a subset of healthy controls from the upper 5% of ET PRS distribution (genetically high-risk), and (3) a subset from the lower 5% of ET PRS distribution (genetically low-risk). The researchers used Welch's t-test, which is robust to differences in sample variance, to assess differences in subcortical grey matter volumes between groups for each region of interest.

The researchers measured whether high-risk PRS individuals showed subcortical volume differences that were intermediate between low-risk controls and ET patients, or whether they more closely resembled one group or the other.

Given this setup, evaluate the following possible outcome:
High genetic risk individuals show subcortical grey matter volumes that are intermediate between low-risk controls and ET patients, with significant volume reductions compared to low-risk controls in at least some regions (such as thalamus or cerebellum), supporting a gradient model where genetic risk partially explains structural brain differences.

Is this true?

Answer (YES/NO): YES